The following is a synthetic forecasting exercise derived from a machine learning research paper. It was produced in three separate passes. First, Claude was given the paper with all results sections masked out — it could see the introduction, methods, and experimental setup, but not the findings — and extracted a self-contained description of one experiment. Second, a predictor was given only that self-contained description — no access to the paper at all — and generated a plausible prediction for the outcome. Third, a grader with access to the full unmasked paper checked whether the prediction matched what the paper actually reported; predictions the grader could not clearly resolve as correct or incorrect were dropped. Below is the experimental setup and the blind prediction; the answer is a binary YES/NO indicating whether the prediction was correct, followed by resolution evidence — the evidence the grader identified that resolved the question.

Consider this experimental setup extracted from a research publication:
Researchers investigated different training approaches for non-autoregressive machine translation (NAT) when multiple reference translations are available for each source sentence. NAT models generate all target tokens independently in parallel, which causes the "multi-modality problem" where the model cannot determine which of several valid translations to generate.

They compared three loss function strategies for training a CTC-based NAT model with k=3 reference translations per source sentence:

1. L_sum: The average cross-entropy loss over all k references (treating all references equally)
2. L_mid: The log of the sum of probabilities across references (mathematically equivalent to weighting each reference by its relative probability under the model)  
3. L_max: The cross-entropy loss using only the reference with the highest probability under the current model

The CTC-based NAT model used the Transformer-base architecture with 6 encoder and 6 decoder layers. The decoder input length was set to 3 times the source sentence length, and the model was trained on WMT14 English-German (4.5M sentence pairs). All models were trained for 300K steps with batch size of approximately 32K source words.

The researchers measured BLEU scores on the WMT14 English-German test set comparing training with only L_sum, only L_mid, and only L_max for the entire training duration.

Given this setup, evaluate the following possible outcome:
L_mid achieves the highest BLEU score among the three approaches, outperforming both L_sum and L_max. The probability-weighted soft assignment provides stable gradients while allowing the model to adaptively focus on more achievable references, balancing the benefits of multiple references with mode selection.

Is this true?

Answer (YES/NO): YES